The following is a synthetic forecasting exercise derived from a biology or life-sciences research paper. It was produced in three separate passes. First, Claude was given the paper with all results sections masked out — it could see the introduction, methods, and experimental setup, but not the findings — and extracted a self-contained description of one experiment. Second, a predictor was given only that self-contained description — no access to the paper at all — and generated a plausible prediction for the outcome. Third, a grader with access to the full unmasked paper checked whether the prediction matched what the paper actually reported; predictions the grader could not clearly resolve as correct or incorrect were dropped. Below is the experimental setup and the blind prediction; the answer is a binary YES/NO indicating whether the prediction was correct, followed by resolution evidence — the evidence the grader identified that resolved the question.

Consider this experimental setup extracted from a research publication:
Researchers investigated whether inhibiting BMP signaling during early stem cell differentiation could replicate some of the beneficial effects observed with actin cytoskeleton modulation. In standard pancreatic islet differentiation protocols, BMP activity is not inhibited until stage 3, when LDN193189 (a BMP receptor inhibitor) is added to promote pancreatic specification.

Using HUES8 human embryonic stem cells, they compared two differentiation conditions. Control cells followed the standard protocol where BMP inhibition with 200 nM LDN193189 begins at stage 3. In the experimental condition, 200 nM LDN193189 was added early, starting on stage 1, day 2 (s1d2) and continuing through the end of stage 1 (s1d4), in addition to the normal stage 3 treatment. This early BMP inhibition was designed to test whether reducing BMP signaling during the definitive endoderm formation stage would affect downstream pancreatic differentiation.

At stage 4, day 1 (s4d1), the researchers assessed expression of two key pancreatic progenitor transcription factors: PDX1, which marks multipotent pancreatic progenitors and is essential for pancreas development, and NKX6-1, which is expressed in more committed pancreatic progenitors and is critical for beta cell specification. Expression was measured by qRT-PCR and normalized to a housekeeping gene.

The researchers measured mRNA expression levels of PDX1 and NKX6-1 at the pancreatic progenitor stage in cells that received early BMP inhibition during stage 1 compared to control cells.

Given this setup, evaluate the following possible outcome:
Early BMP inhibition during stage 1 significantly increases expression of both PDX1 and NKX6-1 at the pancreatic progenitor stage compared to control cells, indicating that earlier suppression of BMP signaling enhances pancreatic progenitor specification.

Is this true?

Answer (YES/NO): NO